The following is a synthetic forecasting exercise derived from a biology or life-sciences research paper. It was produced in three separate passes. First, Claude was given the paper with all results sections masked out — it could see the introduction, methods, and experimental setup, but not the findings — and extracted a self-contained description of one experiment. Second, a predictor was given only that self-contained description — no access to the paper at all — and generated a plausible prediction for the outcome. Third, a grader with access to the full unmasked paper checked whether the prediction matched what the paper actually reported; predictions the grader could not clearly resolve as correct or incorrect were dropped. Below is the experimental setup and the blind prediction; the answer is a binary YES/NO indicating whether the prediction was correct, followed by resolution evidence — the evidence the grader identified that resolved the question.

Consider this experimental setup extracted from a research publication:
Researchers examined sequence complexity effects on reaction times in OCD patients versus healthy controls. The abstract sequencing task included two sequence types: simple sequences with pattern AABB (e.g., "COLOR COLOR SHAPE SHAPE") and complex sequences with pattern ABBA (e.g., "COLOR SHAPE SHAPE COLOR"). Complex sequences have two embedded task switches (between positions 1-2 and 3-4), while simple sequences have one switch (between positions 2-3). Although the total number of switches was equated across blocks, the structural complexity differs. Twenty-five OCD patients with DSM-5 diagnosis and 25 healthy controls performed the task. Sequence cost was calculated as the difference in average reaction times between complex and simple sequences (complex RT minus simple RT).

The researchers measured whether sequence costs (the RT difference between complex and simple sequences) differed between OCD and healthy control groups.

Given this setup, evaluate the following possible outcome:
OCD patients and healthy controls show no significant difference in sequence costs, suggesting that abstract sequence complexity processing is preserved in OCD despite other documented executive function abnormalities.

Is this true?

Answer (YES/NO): YES